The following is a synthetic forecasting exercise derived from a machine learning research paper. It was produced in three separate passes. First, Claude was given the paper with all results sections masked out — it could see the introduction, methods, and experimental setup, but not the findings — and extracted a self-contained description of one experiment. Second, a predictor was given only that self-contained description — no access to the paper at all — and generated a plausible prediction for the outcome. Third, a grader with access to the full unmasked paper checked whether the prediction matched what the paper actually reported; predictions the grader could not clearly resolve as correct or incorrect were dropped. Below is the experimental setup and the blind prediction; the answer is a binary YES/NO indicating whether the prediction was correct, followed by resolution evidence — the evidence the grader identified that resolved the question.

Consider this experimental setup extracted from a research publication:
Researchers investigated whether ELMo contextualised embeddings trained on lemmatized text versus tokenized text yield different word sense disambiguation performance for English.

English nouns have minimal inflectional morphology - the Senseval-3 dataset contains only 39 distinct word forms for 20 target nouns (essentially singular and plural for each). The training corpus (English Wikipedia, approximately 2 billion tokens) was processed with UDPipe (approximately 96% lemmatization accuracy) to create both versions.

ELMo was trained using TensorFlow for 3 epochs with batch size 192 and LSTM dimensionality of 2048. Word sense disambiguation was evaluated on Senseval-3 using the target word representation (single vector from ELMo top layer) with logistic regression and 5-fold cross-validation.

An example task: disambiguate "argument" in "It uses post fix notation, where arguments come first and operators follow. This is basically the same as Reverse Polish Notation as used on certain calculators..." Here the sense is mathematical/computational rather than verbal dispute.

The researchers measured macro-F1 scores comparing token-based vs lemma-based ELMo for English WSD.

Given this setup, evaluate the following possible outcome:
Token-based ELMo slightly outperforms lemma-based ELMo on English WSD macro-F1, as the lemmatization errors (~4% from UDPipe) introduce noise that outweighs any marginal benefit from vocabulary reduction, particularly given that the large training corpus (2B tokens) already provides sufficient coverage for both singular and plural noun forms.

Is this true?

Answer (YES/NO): NO